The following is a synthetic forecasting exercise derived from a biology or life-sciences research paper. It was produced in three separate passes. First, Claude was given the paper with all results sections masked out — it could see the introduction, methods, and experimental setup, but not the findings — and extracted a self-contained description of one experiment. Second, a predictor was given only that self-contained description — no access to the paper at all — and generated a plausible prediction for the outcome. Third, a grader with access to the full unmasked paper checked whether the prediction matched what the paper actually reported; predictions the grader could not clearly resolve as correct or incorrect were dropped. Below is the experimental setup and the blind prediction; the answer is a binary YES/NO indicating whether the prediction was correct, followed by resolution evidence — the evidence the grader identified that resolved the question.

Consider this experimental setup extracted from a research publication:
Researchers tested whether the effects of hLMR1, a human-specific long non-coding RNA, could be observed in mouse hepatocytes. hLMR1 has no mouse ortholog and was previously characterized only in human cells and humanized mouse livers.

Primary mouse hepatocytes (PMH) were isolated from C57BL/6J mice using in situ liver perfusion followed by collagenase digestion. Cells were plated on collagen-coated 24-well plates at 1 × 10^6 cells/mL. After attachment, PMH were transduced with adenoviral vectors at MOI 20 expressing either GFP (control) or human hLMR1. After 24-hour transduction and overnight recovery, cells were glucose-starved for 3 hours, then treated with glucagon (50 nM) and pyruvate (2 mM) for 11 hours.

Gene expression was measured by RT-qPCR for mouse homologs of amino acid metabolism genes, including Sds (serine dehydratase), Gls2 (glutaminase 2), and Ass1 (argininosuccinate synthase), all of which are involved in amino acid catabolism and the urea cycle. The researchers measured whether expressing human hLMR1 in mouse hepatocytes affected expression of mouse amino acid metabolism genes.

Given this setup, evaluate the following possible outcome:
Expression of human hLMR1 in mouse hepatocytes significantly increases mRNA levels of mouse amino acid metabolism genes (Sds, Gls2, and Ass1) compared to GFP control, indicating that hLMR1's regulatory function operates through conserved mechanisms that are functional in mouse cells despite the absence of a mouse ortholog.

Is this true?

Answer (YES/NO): NO